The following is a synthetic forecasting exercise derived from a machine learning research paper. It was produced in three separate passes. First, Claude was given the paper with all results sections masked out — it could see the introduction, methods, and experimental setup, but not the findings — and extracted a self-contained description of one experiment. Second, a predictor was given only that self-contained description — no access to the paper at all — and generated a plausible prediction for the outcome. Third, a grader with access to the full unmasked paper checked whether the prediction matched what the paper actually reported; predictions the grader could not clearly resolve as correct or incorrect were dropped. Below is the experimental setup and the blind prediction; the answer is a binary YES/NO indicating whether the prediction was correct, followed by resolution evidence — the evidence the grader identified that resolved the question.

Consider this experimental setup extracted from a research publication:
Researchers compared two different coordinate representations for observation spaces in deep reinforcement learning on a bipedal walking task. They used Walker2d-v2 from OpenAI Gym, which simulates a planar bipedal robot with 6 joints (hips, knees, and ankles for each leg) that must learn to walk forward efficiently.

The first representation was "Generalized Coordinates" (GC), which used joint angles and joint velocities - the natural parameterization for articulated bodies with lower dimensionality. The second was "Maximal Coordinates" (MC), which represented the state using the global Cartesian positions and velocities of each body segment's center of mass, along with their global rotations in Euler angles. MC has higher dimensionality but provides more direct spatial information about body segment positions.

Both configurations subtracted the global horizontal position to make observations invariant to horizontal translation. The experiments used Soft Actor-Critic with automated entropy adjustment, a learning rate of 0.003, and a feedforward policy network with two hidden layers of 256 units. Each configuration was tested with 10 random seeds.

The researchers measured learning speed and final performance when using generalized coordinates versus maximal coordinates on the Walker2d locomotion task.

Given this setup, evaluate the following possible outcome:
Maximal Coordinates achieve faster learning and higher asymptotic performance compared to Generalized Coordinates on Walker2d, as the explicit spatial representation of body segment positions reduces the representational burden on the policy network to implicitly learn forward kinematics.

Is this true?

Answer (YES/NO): NO